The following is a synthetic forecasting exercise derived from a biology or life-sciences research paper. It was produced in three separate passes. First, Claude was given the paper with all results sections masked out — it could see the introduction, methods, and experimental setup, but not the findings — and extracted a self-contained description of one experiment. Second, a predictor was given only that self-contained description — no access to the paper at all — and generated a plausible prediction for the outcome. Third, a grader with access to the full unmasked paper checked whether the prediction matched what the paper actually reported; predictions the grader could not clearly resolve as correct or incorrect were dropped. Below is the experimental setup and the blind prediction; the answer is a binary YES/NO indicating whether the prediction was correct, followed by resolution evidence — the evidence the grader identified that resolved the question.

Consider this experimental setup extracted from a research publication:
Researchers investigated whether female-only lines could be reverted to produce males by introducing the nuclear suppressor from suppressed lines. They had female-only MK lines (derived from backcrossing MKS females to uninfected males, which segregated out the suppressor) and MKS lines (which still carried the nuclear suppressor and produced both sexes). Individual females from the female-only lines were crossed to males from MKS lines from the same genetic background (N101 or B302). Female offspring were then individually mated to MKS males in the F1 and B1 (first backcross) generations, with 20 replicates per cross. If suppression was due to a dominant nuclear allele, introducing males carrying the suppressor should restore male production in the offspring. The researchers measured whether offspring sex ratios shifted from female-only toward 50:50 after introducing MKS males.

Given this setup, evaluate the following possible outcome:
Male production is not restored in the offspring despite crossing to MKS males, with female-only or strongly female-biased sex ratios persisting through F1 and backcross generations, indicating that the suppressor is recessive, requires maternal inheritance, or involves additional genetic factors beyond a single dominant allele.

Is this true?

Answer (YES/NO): NO